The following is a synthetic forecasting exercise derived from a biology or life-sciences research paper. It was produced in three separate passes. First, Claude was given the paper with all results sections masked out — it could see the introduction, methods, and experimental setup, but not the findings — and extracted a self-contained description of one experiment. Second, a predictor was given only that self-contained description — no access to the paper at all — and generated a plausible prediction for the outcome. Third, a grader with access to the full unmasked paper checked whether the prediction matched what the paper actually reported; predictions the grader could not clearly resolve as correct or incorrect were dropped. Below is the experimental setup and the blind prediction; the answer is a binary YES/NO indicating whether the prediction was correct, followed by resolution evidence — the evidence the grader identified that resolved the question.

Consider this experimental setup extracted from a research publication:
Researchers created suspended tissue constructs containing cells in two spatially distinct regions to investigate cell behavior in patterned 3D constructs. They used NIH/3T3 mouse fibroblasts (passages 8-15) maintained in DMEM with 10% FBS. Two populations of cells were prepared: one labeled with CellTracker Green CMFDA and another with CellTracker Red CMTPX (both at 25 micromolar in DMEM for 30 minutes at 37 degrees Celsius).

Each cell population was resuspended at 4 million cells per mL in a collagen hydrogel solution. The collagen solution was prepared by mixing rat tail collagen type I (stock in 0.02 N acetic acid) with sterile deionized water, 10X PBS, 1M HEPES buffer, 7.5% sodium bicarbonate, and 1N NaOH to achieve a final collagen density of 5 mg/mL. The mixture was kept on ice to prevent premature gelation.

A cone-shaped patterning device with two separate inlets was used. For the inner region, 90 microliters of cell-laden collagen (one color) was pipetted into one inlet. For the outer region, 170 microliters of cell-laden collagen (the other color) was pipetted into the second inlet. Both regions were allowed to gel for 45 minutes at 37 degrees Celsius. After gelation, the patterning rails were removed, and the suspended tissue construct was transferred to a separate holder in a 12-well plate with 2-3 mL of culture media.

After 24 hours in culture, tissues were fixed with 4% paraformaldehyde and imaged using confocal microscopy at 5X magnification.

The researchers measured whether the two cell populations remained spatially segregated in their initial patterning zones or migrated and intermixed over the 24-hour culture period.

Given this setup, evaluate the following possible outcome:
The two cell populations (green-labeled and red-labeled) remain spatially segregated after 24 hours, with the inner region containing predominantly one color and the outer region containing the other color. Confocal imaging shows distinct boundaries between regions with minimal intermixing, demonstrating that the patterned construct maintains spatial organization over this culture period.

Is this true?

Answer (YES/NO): YES